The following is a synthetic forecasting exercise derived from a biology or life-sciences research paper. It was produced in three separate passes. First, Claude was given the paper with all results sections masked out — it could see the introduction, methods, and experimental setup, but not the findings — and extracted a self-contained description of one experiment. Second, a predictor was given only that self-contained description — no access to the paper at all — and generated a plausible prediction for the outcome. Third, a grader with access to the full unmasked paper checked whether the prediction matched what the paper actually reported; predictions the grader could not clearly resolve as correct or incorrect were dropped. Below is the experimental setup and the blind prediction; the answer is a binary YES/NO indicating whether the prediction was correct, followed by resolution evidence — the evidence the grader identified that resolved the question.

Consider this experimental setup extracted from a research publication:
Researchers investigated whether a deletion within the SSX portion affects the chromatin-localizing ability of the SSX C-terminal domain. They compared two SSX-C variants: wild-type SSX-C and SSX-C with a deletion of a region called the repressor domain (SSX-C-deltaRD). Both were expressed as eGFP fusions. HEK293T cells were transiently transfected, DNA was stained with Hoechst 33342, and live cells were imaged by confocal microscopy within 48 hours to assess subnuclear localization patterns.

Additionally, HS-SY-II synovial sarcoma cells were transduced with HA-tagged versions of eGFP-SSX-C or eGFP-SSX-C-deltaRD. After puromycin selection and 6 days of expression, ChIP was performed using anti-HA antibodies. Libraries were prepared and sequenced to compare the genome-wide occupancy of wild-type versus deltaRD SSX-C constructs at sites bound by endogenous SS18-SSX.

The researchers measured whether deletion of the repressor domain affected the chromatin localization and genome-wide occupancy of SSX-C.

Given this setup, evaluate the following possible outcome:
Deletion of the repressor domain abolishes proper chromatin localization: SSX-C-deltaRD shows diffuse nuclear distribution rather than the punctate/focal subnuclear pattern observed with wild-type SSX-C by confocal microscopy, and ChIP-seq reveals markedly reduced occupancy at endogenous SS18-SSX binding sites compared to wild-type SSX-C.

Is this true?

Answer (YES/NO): NO